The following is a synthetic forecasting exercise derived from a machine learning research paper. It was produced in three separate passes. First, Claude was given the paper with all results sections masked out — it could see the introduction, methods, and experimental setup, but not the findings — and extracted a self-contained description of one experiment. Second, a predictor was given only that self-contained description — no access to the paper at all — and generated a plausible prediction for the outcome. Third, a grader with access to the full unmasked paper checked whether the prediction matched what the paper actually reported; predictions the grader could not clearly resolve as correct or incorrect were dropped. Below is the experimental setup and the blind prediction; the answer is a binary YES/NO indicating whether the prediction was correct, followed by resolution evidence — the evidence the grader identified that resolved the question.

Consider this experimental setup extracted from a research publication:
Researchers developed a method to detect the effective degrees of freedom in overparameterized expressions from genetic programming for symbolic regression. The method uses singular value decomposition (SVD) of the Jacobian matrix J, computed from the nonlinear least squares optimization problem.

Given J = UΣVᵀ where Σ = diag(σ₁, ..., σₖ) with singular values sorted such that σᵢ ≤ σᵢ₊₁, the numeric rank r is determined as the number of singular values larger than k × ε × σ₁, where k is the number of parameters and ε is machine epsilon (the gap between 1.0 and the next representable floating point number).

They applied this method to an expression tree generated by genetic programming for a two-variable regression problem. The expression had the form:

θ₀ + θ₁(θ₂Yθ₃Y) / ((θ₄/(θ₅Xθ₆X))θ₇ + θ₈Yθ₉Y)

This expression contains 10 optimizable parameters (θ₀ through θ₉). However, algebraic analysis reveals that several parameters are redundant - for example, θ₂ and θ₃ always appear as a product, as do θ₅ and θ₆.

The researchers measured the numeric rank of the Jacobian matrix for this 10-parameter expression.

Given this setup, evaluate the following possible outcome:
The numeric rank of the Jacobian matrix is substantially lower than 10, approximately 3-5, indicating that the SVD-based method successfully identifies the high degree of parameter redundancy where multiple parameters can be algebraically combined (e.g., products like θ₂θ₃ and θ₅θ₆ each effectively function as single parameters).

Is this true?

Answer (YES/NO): YES